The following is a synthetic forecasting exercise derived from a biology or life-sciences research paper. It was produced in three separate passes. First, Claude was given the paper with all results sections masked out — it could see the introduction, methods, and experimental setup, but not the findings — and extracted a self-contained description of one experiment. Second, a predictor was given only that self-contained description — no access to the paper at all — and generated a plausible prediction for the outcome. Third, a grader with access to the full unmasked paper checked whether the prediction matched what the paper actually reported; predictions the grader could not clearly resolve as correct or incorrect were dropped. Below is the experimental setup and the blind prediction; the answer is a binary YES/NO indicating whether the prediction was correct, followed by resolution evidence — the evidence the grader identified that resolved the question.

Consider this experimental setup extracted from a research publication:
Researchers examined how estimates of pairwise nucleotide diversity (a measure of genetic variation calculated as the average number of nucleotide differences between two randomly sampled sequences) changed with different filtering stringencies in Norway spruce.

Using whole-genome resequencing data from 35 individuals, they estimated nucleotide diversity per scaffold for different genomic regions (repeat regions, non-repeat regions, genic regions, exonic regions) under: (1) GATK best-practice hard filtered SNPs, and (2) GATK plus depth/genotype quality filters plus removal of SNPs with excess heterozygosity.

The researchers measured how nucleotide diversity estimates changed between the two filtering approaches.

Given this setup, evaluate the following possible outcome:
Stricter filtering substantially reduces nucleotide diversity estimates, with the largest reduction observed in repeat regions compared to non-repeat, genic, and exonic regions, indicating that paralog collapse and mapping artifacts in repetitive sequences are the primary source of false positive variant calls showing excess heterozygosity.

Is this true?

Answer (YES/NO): NO